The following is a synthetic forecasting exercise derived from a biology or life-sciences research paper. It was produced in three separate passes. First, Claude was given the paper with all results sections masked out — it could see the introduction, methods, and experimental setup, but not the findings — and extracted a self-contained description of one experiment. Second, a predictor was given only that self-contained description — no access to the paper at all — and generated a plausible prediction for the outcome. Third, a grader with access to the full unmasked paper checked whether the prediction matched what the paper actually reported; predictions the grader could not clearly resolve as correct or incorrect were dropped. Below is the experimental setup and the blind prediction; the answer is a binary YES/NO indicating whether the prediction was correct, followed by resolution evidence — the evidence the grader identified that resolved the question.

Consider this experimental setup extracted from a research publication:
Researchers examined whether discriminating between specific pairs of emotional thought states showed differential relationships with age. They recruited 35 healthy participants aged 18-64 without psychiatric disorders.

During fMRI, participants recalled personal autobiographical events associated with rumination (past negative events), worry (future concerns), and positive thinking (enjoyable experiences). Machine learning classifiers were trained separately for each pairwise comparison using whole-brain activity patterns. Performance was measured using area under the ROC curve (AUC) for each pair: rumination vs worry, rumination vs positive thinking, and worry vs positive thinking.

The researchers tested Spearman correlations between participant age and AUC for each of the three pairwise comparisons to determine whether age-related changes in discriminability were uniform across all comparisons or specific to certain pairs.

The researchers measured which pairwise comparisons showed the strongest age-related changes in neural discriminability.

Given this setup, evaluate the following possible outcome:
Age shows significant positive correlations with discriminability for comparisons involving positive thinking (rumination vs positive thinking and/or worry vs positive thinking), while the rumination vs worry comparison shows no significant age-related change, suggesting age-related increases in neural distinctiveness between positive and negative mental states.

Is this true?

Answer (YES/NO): NO